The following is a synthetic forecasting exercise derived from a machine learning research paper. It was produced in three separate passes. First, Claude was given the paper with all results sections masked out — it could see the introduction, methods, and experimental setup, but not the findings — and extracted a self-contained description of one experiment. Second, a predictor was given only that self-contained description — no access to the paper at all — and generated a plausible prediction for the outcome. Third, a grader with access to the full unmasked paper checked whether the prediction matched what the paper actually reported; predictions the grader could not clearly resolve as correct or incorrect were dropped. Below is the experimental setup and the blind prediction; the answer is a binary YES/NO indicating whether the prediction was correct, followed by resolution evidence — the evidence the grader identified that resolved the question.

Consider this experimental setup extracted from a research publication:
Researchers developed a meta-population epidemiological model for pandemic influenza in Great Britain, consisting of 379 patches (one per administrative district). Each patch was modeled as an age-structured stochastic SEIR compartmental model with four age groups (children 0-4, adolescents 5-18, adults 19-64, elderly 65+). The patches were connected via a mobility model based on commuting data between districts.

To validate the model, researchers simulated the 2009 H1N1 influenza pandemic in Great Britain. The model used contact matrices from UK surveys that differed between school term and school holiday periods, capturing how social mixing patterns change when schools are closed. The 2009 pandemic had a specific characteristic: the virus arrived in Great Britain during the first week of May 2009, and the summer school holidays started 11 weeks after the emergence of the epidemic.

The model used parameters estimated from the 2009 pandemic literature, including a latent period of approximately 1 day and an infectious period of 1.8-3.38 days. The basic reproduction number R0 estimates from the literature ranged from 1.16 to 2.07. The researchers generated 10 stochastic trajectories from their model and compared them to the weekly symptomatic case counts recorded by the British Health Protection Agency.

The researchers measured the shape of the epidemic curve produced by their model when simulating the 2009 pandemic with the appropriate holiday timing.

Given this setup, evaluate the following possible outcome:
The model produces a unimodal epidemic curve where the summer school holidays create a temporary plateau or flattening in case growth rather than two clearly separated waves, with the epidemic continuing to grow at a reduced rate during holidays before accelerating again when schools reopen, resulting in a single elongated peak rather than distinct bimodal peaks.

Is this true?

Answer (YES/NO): NO